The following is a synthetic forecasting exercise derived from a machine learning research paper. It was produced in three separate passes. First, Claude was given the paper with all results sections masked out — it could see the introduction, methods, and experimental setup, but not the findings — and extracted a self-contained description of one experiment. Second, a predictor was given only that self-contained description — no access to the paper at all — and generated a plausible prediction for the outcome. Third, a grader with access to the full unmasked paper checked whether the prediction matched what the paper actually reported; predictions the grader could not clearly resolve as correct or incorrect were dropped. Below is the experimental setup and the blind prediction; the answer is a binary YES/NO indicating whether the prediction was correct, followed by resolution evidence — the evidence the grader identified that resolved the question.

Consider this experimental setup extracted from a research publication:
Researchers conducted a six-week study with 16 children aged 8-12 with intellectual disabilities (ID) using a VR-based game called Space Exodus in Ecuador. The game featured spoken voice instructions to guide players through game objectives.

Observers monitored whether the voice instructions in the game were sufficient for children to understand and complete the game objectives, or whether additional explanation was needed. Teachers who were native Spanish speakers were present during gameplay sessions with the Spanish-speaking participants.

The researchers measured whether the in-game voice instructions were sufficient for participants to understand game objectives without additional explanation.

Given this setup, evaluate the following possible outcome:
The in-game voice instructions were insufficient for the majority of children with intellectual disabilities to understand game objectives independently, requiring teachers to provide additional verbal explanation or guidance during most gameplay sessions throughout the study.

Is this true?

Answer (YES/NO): YES